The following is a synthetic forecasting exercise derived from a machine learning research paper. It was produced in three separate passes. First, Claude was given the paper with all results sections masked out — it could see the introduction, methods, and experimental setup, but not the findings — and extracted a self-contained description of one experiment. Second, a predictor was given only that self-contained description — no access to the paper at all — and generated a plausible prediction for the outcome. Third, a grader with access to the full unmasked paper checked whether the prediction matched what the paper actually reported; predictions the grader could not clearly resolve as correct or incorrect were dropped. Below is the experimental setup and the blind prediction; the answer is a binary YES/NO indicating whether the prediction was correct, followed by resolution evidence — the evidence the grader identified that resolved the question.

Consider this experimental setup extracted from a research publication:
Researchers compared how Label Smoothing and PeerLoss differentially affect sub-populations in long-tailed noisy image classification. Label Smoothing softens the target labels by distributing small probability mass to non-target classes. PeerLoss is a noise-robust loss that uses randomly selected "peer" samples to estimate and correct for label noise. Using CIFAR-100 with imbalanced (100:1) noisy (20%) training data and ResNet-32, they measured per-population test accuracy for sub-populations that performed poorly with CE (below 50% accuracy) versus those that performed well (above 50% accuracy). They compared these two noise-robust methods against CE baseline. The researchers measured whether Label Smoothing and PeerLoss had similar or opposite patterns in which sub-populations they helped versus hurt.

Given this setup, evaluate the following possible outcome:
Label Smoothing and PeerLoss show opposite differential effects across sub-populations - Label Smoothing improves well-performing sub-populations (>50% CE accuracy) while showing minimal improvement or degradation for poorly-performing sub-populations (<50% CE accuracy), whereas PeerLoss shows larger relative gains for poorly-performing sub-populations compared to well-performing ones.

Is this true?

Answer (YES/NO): YES